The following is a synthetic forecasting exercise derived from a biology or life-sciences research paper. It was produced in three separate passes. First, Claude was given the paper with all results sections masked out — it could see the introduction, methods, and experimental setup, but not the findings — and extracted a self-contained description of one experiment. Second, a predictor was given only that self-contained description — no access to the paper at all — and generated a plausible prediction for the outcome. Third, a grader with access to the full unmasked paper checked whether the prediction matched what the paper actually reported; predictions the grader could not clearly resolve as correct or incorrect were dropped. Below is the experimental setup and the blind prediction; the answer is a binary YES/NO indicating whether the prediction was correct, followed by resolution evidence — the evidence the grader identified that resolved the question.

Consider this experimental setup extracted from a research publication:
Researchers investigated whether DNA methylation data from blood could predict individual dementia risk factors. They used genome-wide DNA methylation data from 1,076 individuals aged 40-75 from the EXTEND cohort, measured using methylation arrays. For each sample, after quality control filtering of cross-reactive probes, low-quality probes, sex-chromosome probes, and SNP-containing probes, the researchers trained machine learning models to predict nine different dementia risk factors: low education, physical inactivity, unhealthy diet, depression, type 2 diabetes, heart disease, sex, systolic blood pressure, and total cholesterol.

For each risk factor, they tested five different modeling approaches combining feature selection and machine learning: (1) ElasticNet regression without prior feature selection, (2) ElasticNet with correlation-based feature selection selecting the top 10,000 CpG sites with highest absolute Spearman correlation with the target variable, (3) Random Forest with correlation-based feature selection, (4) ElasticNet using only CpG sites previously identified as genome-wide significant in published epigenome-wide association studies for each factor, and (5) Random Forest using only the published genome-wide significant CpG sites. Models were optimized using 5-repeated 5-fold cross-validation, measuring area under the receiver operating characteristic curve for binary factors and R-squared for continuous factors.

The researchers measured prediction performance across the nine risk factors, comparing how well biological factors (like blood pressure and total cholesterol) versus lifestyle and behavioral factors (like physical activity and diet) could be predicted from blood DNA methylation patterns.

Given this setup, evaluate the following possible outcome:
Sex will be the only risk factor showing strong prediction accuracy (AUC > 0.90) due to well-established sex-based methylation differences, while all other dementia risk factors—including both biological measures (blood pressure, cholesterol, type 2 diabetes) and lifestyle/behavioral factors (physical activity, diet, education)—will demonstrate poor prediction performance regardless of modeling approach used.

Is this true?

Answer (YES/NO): NO